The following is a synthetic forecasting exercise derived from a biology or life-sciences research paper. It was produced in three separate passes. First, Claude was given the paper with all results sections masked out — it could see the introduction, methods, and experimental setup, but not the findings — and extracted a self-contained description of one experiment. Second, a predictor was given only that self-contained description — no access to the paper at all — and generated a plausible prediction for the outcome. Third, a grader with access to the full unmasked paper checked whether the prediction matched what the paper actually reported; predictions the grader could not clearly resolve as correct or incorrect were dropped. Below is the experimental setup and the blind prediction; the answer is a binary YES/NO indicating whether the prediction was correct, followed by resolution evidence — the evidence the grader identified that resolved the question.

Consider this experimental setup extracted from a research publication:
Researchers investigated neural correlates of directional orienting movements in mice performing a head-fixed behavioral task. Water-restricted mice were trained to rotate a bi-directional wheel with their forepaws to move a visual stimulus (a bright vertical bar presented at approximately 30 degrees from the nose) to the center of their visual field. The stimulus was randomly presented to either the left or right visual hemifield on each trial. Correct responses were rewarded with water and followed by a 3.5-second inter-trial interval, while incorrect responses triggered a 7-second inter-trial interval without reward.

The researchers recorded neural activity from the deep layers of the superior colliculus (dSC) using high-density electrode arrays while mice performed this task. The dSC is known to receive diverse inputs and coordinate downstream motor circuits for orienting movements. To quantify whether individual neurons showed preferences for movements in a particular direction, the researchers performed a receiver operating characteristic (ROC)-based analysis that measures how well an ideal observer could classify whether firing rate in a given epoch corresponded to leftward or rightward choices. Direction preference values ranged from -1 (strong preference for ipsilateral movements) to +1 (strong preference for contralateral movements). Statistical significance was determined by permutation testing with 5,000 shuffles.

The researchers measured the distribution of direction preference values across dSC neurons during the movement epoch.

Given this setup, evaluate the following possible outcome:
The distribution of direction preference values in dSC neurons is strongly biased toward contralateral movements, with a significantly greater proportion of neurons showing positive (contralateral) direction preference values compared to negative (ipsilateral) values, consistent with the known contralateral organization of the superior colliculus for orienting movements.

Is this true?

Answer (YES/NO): NO